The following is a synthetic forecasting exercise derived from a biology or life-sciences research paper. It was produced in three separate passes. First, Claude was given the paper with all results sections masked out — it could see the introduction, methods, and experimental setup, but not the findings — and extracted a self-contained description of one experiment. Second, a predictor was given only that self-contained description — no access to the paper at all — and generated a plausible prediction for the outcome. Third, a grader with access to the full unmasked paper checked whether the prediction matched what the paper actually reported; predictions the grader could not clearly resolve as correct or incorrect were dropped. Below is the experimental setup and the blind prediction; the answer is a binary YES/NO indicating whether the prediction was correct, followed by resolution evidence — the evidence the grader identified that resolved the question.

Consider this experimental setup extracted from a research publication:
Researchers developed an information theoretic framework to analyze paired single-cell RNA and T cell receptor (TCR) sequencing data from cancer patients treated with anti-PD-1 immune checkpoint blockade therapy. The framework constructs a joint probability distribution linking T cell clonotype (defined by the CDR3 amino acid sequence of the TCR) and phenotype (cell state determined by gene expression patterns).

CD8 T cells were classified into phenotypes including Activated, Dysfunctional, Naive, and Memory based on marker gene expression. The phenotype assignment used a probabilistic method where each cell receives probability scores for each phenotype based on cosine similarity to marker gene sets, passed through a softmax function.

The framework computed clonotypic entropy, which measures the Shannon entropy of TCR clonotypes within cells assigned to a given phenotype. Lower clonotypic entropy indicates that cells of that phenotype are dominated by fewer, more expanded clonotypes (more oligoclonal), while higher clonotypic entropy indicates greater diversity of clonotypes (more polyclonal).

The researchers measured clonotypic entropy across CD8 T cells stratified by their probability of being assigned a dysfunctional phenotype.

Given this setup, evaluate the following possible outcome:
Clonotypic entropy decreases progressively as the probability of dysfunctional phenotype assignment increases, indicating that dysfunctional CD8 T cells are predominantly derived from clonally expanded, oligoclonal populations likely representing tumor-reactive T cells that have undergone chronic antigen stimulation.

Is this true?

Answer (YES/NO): YES